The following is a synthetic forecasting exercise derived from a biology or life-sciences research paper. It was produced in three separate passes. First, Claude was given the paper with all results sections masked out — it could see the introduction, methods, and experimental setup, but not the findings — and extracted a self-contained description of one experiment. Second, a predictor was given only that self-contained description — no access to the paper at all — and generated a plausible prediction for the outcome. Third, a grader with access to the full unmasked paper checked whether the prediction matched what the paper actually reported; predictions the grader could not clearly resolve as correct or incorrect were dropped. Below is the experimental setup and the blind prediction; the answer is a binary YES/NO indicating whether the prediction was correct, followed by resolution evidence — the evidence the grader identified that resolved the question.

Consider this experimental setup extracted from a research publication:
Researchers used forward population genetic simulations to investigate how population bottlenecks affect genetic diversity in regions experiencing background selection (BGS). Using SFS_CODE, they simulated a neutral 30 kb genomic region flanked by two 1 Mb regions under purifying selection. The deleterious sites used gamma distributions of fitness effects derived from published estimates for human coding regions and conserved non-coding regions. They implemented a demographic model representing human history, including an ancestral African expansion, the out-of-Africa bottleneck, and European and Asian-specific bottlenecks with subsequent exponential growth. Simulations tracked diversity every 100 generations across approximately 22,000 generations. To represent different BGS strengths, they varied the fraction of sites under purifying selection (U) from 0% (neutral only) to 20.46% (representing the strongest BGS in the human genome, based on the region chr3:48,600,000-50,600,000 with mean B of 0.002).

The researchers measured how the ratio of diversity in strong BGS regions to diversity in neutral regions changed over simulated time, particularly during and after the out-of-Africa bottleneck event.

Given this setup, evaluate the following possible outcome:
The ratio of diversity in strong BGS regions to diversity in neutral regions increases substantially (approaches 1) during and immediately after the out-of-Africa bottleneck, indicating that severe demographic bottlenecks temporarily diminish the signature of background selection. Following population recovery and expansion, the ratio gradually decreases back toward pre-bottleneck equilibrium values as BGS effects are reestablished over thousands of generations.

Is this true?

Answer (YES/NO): NO